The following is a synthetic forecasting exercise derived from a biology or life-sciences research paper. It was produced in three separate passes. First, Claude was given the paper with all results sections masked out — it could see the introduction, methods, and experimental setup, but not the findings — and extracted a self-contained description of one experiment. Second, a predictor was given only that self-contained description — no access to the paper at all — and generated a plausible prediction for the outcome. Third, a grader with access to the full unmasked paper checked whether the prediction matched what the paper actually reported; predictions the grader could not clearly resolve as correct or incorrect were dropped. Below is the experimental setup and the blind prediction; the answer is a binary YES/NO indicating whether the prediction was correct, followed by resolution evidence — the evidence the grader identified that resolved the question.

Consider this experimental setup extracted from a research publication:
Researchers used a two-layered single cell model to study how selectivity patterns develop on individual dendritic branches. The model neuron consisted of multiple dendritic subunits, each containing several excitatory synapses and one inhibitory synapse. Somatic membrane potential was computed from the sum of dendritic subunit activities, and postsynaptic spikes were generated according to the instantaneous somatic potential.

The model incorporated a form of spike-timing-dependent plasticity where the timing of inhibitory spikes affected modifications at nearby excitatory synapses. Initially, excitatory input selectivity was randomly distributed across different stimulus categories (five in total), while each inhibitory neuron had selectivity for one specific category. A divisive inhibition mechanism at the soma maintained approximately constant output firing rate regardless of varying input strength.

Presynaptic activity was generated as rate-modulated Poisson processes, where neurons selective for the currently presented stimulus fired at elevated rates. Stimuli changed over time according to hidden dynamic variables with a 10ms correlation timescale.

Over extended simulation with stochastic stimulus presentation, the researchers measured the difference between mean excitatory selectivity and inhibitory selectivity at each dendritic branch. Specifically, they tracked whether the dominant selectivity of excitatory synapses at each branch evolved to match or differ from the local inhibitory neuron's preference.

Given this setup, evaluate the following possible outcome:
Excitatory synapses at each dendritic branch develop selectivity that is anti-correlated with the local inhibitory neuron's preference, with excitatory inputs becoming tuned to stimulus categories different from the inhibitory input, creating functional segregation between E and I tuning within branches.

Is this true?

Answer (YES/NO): NO